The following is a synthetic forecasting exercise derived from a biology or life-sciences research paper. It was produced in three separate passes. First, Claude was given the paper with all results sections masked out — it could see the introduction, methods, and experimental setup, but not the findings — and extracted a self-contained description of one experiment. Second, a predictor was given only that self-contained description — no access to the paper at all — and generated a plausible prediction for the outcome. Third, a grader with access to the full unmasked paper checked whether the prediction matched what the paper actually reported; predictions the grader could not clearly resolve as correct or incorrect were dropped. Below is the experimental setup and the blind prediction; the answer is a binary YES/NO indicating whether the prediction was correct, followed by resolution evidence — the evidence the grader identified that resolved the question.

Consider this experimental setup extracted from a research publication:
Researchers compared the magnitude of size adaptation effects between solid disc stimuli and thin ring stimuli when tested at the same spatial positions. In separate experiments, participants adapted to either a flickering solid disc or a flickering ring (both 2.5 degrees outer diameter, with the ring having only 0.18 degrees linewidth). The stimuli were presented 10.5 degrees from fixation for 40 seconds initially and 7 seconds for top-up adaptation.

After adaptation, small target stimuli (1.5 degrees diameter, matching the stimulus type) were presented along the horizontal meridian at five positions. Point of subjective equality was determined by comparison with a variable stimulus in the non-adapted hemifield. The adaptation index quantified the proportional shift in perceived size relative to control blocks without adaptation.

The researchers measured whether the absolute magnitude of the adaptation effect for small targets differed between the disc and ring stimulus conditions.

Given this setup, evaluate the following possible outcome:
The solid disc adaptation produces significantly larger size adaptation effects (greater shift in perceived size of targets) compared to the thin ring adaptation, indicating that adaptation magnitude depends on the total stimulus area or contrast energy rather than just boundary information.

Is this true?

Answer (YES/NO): NO